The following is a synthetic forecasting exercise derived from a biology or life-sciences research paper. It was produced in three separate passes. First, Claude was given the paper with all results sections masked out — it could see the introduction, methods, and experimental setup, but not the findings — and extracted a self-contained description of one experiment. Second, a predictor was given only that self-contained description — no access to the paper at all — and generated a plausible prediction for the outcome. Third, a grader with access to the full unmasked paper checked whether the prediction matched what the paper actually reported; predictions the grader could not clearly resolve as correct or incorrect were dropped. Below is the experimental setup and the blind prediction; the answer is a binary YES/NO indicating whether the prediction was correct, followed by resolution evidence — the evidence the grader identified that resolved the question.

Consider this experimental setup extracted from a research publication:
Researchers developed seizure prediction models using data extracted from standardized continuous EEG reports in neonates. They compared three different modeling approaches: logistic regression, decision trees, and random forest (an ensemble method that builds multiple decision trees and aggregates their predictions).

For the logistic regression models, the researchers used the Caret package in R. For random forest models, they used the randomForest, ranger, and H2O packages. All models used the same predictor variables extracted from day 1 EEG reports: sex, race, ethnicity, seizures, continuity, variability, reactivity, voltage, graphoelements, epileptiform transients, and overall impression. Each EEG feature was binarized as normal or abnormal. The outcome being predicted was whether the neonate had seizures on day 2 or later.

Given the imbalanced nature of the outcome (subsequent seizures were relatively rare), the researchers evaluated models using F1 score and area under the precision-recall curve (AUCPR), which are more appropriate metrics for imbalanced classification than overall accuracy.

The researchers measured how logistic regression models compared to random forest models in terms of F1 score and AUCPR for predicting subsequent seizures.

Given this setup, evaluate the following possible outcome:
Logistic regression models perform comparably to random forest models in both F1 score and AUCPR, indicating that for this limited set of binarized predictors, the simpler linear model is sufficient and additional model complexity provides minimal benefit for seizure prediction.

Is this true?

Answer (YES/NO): NO